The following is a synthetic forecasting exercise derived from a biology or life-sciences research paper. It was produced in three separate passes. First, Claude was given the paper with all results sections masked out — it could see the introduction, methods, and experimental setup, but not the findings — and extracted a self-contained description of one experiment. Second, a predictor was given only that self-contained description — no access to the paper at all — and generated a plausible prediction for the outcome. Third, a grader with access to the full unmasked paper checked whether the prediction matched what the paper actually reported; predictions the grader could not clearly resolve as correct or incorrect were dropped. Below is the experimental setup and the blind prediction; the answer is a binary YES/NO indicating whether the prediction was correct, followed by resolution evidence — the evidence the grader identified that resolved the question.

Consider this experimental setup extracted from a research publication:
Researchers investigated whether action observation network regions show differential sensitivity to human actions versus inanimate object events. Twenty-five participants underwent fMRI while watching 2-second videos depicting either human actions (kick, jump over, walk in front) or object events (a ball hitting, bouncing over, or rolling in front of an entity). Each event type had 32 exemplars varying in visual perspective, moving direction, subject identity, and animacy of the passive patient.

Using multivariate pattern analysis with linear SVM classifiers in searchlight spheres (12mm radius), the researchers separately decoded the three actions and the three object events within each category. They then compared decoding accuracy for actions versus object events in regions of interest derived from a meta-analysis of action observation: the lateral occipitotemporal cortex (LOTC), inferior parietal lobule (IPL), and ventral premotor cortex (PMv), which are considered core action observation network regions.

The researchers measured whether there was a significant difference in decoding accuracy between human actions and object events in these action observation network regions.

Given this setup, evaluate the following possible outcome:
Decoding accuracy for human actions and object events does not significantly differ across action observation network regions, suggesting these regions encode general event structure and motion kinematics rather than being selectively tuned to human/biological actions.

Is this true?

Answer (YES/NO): NO